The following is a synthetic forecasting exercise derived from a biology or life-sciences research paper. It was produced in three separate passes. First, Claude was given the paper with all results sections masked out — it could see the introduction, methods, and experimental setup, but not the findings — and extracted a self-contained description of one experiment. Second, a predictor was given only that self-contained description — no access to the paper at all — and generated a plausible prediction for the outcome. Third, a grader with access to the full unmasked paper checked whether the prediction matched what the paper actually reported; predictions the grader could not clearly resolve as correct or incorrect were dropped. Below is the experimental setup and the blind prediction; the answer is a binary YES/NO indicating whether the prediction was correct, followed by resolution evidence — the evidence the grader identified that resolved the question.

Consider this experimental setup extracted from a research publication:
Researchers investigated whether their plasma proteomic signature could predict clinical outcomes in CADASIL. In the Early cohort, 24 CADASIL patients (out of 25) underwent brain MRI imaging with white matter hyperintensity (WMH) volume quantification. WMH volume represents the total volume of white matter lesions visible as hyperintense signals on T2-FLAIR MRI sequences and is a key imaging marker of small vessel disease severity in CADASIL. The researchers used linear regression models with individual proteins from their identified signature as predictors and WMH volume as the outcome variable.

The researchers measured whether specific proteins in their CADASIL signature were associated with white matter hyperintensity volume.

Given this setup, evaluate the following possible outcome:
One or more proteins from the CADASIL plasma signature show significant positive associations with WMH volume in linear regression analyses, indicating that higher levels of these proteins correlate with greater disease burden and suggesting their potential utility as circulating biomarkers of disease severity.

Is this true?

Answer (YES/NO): YES